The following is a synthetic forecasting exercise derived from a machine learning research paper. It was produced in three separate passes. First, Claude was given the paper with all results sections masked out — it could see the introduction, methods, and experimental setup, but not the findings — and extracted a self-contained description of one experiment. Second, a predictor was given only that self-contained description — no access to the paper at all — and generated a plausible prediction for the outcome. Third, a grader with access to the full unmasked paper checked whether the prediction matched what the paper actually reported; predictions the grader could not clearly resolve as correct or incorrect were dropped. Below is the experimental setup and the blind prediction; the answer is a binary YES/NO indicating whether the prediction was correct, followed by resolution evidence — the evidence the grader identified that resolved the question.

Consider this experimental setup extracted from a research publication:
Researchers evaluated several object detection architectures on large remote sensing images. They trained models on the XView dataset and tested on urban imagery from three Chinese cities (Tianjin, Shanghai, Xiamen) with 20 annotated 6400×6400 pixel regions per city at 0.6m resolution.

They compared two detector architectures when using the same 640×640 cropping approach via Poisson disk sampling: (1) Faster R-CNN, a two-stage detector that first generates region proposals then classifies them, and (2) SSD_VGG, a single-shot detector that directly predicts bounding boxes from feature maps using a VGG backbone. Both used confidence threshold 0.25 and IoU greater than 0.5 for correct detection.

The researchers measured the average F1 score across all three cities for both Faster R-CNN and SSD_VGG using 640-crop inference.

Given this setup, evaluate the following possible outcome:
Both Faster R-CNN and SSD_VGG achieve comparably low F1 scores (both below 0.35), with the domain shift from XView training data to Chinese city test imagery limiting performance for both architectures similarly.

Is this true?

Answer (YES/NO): NO